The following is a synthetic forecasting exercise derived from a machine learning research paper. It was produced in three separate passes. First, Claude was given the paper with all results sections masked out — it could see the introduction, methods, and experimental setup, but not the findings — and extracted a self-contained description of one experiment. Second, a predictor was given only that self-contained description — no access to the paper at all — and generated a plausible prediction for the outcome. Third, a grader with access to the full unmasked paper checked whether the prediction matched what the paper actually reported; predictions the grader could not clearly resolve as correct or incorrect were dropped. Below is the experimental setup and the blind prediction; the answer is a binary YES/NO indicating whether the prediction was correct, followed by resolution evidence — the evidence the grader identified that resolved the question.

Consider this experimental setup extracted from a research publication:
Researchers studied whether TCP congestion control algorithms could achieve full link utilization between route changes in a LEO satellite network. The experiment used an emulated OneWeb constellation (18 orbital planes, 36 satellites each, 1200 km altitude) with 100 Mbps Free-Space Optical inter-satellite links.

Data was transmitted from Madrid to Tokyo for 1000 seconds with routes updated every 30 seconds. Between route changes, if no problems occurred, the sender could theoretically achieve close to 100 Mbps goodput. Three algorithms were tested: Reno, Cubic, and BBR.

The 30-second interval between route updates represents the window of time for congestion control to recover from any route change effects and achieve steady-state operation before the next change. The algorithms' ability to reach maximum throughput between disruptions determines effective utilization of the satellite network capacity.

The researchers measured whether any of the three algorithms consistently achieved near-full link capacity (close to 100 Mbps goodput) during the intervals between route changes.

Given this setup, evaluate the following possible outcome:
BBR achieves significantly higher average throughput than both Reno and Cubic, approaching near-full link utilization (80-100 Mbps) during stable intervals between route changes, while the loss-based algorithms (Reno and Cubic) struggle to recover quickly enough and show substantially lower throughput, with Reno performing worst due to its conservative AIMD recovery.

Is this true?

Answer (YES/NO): NO